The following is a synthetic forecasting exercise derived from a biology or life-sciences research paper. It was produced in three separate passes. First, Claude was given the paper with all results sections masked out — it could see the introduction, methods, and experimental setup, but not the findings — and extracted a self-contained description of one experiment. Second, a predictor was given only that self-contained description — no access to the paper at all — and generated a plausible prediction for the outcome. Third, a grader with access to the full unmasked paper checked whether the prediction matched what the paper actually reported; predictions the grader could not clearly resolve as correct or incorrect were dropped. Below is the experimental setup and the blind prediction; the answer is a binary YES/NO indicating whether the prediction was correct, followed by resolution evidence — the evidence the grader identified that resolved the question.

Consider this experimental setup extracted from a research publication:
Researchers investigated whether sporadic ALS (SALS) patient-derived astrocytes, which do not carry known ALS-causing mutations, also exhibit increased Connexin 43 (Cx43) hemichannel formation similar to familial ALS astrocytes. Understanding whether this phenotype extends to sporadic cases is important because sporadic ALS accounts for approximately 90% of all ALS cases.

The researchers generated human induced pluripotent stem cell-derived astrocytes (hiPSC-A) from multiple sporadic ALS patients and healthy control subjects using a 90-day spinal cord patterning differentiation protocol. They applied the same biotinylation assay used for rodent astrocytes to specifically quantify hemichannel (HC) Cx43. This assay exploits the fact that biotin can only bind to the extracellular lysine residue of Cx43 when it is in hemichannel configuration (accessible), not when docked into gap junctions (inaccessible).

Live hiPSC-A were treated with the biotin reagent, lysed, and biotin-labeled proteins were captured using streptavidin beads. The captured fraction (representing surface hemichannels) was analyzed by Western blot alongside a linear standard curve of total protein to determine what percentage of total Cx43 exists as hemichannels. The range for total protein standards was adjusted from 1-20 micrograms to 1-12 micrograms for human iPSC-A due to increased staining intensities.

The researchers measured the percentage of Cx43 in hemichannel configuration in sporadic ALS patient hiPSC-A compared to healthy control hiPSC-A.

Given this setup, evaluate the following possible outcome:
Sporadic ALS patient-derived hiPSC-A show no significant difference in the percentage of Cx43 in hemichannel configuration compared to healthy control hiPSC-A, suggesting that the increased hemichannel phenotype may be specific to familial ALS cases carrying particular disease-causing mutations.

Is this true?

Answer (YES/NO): NO